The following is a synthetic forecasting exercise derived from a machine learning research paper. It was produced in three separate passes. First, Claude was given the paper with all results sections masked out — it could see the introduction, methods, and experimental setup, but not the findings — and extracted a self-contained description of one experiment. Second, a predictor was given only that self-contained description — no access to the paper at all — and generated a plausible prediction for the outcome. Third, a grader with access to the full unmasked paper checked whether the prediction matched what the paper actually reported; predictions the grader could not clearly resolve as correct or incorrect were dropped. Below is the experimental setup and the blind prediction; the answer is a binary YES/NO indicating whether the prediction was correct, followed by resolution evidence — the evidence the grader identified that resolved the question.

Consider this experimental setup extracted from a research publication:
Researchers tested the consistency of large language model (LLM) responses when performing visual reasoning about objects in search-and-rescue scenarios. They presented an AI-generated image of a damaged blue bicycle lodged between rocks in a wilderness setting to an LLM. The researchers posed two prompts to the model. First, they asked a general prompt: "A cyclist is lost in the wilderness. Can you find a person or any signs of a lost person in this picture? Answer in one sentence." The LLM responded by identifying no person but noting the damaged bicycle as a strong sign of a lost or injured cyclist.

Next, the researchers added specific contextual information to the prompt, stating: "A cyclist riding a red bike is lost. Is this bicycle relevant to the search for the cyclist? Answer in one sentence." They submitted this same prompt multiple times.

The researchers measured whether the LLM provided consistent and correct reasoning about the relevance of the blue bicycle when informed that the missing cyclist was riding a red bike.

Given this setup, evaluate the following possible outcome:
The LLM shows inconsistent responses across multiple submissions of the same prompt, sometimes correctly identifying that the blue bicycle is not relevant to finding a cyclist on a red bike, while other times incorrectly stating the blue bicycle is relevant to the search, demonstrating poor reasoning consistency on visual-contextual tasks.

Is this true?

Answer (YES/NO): YES